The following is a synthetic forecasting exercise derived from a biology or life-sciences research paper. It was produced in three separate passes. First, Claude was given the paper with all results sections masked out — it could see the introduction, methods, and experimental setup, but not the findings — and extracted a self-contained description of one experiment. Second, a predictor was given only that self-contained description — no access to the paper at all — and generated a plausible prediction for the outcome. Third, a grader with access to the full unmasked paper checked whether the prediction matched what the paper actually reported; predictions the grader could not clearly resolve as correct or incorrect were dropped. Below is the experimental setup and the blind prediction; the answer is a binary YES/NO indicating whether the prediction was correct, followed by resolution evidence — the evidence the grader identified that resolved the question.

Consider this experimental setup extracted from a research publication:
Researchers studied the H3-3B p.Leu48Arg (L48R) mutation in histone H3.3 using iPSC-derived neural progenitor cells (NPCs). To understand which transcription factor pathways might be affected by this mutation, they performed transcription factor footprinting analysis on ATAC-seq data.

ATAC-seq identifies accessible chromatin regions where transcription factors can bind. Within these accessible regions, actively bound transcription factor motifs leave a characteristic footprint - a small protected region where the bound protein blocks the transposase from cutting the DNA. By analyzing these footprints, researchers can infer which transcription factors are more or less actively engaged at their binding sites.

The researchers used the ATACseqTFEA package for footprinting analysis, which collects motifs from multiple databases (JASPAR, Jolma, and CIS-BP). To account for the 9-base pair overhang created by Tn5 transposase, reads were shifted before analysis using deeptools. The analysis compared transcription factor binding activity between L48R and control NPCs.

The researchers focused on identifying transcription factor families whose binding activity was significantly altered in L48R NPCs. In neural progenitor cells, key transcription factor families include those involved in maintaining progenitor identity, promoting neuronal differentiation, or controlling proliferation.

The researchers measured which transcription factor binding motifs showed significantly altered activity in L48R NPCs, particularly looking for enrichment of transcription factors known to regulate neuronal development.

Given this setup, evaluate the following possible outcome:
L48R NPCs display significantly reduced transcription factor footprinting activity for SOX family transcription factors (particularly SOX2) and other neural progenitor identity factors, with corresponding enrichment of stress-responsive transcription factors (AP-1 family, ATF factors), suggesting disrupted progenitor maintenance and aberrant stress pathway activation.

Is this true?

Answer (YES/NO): NO